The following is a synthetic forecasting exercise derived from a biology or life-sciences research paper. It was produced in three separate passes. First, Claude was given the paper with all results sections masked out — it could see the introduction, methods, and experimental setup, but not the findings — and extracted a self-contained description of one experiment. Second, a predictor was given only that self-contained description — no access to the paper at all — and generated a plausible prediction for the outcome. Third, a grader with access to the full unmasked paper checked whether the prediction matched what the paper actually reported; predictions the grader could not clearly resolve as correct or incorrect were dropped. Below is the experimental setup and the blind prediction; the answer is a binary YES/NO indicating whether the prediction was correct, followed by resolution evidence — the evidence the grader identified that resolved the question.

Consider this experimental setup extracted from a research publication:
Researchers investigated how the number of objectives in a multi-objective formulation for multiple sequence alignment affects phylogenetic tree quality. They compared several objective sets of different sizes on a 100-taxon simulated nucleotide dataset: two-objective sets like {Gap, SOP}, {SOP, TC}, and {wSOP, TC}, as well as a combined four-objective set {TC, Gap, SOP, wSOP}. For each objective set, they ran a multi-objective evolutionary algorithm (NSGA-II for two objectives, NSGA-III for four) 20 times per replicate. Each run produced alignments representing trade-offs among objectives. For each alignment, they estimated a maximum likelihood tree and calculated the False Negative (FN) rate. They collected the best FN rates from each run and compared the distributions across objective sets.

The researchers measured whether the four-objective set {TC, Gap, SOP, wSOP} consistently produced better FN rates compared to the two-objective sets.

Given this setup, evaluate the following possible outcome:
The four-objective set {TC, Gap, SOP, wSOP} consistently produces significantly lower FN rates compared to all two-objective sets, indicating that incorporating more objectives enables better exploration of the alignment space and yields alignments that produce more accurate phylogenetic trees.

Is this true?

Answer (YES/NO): NO